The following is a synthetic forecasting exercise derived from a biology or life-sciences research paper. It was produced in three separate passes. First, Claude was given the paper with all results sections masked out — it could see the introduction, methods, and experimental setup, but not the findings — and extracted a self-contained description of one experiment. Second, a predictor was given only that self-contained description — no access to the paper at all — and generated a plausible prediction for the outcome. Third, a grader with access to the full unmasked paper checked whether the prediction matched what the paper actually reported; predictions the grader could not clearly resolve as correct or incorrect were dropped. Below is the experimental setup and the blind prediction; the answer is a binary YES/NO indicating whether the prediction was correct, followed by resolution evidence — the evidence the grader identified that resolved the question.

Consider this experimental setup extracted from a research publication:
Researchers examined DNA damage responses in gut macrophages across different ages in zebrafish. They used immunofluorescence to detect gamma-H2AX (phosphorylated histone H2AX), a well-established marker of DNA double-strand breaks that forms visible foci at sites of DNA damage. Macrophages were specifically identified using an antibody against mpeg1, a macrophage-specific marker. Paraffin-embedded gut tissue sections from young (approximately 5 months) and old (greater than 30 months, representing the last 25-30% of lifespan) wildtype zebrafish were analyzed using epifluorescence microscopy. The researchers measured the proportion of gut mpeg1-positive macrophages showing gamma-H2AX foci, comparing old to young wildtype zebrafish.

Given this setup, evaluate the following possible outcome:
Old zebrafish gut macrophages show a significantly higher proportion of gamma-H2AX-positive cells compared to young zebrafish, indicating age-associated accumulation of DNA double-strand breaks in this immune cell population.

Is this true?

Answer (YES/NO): YES